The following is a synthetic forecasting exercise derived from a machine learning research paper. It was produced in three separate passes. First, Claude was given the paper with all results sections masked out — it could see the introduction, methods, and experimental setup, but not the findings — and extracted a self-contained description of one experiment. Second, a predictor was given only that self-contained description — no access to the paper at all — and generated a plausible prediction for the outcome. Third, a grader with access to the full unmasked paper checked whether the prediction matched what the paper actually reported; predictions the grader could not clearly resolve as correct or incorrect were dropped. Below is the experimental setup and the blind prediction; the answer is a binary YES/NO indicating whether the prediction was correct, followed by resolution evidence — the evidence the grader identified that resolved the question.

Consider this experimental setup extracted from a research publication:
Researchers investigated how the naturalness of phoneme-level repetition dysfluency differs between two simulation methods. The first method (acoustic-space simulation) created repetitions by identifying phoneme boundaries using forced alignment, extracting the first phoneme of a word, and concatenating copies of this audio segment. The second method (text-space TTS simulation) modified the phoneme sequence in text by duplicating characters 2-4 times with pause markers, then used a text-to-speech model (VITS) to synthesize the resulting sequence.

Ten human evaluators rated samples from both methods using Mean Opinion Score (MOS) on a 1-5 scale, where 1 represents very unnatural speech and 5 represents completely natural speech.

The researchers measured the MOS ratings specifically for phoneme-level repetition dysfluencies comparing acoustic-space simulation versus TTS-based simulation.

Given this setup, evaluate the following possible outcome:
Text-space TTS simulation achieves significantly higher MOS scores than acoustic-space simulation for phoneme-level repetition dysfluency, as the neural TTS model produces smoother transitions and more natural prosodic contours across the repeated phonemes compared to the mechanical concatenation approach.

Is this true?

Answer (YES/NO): YES